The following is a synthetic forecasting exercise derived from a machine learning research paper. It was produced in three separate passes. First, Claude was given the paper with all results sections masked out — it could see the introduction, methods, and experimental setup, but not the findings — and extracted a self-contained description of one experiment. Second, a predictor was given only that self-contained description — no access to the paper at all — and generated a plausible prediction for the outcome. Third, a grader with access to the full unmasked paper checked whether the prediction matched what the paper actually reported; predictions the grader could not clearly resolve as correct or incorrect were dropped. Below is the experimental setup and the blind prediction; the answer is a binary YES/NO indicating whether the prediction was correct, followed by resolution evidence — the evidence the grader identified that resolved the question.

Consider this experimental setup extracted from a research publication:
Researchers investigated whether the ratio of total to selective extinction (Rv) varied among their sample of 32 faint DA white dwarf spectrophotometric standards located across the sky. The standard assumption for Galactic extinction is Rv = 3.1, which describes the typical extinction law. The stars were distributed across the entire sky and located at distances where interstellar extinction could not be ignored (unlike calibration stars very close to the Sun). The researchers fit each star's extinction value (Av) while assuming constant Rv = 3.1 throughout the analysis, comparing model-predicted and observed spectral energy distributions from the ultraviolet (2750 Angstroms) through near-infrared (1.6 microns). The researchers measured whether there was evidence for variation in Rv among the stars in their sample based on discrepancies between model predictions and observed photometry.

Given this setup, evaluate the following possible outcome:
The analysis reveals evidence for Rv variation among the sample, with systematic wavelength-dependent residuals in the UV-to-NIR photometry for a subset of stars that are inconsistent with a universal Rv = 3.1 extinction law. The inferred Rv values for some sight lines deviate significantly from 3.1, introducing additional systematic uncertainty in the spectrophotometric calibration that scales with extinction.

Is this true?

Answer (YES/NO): NO